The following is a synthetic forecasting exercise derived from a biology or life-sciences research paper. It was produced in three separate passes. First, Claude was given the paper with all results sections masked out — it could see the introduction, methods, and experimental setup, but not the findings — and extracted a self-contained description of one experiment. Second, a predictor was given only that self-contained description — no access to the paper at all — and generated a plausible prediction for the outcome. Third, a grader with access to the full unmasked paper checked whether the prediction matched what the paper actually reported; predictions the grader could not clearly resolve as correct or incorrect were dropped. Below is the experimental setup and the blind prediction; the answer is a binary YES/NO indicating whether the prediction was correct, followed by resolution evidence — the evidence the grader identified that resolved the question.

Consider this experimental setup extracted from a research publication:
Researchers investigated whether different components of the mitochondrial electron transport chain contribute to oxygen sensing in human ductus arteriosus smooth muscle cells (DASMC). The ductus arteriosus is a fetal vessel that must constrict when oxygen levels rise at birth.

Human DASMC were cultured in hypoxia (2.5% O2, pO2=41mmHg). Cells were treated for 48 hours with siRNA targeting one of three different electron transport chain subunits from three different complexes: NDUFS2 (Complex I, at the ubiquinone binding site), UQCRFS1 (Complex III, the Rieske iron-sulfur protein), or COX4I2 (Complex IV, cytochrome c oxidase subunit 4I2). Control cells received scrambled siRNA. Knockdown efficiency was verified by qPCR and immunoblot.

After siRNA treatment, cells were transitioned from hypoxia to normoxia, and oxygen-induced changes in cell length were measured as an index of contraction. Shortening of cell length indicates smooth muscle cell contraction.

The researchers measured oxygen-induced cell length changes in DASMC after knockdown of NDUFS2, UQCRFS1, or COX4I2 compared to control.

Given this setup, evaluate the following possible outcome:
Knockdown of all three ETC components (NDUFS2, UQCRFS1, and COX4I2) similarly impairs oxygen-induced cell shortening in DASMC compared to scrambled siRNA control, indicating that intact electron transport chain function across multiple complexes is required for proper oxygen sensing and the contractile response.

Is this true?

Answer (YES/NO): NO